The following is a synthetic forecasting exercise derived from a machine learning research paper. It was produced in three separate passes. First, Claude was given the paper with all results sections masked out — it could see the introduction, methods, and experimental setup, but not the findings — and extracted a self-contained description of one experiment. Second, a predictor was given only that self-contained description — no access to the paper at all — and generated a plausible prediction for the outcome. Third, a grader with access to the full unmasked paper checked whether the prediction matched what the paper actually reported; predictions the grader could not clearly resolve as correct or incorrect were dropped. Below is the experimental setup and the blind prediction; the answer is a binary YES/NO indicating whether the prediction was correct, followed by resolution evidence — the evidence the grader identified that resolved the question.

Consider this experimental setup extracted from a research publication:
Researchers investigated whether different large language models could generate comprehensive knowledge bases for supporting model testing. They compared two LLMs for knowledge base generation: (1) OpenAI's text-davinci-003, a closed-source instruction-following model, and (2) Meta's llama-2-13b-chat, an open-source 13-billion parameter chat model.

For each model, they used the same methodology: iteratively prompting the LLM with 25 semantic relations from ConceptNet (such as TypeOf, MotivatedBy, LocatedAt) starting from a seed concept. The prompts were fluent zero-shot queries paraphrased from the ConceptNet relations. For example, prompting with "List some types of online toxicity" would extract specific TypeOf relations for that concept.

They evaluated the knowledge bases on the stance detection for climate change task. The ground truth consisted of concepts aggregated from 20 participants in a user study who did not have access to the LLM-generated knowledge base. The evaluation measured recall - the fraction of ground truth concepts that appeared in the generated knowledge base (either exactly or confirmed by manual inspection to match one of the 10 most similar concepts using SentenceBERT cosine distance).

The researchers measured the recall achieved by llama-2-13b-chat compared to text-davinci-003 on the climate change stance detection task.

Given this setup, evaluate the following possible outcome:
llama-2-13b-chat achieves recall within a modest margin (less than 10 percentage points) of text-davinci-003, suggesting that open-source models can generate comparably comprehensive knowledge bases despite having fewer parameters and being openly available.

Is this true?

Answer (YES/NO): YES